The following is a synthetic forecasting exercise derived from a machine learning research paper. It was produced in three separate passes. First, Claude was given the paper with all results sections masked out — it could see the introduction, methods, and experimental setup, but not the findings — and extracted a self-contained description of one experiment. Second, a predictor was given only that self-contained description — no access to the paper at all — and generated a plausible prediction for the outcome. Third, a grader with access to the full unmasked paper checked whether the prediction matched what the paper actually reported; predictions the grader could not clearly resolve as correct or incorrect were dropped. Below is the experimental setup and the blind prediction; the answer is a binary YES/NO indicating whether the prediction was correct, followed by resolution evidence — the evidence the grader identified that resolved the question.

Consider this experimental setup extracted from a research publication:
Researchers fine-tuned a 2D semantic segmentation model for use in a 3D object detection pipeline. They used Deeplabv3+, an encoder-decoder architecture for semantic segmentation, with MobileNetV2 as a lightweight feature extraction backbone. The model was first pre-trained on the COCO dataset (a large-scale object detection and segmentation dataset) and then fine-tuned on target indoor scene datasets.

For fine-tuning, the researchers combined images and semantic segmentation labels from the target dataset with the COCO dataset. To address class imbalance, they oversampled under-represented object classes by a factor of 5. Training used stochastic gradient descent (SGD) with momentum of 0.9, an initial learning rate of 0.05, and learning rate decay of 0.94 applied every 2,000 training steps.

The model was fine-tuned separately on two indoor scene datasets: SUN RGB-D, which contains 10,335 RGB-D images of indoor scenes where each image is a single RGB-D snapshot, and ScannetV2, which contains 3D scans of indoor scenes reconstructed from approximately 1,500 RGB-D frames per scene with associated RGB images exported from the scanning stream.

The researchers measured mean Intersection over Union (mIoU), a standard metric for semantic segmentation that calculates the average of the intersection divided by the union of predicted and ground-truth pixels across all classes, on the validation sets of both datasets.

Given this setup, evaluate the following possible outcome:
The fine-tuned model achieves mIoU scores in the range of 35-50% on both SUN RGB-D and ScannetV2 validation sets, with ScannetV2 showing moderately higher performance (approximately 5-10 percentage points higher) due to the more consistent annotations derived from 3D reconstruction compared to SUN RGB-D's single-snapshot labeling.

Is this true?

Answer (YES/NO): YES